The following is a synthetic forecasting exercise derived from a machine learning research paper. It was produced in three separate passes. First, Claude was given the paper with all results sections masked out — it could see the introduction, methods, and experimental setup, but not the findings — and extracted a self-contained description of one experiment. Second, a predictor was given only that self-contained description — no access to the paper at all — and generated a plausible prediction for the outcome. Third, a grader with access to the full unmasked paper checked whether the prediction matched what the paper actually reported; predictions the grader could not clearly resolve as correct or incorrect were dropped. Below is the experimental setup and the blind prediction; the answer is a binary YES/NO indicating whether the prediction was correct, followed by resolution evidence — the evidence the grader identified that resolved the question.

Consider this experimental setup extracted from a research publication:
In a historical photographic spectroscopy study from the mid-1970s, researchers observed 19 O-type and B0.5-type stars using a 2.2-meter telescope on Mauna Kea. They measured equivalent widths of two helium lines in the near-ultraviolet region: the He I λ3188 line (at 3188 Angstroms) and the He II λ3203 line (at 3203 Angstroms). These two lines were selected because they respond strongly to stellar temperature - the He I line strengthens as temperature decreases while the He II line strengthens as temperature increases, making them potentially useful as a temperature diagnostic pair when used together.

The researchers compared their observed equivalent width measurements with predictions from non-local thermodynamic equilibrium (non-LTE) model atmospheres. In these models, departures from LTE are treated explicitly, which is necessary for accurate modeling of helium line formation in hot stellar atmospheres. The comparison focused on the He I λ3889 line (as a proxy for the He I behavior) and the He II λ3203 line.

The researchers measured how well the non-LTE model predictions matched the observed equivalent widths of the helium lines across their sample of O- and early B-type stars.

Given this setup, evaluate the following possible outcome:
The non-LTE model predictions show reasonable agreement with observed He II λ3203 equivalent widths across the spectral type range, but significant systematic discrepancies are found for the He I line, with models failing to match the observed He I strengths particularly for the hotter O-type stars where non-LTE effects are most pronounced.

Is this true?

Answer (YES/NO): NO